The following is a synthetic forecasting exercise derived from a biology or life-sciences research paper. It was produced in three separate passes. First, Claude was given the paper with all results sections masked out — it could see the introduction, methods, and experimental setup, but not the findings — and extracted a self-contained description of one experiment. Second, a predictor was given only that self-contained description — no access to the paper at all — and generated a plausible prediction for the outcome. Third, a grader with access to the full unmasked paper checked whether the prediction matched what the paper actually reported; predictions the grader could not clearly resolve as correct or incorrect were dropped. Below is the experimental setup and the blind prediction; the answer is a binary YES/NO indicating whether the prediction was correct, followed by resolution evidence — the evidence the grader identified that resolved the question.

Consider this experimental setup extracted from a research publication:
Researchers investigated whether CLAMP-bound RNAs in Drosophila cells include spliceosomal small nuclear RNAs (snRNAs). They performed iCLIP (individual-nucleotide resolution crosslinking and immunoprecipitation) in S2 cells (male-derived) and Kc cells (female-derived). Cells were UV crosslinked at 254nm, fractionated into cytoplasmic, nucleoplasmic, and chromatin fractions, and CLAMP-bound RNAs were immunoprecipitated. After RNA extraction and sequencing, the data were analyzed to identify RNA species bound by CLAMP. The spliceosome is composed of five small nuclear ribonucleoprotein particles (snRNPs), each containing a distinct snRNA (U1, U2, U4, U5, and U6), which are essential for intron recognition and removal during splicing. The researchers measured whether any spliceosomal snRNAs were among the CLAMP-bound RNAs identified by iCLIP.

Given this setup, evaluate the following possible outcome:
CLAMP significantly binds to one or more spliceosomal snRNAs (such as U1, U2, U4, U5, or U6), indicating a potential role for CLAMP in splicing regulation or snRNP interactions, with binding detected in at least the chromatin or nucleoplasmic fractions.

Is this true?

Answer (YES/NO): YES